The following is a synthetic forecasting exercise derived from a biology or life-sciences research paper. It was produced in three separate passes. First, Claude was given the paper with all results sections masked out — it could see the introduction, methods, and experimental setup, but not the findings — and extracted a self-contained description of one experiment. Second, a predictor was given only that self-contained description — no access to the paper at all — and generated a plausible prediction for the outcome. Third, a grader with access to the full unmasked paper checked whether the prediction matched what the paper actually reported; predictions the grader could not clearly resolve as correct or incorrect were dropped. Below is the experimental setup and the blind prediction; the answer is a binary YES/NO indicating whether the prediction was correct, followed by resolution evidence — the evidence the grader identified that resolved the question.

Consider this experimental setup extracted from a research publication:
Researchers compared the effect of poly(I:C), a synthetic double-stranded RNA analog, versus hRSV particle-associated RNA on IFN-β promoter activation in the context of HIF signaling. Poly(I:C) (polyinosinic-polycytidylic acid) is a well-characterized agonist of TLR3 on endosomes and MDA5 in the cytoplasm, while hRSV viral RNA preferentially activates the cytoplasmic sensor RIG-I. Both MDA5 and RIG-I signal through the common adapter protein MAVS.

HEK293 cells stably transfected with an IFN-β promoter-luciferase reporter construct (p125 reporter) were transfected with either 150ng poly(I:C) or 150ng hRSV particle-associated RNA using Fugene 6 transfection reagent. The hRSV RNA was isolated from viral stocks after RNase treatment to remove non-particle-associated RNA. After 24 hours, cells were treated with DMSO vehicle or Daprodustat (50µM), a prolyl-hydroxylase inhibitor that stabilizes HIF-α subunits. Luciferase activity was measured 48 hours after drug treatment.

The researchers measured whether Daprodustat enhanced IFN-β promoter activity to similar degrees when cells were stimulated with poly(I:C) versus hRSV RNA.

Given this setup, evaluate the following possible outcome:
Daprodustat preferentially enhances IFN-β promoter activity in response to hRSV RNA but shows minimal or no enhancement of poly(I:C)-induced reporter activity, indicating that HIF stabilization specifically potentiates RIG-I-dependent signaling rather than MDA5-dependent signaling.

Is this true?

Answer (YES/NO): YES